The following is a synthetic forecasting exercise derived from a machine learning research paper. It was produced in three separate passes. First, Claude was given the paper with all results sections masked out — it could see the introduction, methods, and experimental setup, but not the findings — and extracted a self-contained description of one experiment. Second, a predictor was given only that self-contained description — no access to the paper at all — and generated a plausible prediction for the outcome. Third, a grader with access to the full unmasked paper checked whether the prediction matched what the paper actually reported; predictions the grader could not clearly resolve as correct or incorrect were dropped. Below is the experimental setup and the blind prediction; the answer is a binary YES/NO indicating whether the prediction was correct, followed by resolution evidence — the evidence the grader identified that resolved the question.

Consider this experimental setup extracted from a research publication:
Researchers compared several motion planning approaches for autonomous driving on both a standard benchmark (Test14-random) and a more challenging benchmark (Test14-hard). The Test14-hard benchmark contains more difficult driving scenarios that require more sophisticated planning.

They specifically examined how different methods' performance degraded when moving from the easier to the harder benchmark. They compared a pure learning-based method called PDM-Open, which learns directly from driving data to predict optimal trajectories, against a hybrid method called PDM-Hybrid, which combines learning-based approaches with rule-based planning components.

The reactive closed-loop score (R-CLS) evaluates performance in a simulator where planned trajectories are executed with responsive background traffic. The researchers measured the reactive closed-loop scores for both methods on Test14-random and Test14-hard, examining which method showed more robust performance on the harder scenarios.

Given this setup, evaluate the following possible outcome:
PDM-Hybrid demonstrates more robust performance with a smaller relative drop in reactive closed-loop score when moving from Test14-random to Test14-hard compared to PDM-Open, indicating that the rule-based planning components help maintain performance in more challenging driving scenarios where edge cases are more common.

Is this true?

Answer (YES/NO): YES